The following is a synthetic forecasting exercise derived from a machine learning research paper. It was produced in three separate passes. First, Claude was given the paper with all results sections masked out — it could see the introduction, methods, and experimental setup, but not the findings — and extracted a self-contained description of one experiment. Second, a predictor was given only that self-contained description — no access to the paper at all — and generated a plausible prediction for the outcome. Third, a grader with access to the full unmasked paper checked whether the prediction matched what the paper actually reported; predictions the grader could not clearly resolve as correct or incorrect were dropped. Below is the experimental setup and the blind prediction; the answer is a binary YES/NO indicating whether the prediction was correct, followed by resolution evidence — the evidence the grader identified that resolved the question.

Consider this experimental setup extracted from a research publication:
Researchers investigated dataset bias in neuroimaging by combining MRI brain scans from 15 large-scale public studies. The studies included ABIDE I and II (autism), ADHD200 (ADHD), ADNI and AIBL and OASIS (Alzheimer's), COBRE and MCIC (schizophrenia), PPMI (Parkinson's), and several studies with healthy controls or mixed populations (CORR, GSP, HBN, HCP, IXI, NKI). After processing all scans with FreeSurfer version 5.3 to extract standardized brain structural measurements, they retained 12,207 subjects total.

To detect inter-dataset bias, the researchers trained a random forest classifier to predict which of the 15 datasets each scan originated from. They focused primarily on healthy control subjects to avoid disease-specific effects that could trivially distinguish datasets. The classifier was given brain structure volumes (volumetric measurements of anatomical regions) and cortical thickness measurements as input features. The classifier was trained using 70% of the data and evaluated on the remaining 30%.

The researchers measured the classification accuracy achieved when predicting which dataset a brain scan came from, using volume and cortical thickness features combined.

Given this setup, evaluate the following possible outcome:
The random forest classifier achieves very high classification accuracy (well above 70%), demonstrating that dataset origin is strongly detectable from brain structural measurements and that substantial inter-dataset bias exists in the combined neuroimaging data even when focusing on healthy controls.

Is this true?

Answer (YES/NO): NO